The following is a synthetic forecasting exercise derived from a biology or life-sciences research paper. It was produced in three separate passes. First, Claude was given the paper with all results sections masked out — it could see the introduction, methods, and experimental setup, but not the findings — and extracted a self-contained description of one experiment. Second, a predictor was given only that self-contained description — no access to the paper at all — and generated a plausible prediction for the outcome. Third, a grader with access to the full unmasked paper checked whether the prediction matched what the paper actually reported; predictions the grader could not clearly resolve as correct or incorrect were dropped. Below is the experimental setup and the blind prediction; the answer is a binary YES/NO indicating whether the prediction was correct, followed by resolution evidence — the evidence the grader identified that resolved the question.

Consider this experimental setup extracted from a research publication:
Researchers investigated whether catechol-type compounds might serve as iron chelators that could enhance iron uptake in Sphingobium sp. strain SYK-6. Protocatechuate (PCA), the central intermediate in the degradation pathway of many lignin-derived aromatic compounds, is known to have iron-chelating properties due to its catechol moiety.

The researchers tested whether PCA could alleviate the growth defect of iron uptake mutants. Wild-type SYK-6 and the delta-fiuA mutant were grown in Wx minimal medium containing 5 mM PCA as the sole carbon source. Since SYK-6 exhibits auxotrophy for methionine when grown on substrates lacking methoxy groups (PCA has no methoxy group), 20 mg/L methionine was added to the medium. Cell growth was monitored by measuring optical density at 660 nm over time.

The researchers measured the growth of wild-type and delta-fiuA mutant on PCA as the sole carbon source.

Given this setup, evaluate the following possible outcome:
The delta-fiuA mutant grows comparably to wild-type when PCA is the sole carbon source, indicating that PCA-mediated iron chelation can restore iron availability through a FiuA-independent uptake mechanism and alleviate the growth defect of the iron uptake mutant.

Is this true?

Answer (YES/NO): NO